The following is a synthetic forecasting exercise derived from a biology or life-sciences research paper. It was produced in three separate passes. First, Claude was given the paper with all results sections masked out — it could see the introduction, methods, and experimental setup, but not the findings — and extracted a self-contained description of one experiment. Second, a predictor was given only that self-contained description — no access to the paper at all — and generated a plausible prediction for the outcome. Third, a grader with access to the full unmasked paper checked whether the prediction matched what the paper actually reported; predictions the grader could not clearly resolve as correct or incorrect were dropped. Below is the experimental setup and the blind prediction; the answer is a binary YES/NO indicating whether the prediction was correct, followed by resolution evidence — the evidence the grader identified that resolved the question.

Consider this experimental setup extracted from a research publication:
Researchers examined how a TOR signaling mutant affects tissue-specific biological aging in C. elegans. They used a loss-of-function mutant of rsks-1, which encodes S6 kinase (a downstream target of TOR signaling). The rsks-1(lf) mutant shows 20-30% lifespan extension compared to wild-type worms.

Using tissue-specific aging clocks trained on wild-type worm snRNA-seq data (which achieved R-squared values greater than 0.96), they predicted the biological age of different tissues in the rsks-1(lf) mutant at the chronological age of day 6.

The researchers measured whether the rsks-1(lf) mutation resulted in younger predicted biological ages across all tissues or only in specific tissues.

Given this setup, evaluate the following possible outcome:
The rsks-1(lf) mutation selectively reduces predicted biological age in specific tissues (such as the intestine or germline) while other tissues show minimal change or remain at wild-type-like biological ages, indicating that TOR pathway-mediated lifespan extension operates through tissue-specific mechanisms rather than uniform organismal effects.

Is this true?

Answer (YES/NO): NO